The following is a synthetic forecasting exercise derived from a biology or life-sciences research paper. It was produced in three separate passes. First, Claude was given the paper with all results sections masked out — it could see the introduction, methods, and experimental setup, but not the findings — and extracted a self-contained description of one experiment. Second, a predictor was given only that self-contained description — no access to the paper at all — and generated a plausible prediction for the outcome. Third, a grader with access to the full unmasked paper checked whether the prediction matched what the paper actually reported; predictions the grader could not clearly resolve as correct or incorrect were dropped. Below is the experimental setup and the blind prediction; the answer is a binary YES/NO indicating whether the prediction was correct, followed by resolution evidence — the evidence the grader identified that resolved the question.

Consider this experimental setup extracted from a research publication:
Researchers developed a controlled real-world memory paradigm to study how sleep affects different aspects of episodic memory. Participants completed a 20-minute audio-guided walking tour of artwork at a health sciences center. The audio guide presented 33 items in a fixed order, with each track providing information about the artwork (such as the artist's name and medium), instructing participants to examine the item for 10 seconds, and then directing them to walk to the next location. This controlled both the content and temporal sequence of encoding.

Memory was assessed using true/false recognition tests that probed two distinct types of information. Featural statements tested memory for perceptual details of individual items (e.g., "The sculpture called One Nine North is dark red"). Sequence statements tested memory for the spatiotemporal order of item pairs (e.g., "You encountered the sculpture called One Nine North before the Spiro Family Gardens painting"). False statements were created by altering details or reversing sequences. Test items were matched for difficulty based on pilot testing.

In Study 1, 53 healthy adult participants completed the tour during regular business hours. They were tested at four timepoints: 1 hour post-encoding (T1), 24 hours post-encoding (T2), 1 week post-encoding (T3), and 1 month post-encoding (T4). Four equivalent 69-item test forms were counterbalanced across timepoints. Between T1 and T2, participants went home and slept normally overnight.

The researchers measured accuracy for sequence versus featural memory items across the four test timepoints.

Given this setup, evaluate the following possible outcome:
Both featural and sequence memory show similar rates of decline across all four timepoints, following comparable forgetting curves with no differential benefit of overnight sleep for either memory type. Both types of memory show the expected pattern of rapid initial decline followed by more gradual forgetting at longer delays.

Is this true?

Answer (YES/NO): NO